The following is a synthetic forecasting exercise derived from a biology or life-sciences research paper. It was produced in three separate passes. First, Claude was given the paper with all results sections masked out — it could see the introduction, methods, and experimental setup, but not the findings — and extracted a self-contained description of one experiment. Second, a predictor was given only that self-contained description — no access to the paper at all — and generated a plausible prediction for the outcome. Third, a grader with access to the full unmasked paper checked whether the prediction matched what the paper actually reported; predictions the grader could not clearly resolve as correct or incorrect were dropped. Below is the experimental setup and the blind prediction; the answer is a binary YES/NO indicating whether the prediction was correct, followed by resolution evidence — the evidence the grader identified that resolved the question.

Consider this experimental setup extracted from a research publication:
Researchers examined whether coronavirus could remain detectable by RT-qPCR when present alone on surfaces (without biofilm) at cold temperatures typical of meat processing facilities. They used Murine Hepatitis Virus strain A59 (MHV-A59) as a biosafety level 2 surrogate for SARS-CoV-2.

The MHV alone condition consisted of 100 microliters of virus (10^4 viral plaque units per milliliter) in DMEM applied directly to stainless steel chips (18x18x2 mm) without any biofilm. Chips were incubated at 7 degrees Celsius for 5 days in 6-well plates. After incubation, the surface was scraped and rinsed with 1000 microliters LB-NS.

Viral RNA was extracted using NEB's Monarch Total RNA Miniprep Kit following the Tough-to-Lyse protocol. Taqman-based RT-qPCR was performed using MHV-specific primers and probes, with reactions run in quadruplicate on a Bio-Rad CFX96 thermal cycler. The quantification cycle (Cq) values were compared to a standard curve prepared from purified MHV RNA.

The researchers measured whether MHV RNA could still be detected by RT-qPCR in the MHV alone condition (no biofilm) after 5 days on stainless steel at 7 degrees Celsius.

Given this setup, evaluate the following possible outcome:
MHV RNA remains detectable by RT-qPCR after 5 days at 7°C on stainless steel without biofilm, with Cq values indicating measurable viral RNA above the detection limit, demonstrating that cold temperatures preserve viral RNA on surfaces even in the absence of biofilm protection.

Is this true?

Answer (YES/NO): YES